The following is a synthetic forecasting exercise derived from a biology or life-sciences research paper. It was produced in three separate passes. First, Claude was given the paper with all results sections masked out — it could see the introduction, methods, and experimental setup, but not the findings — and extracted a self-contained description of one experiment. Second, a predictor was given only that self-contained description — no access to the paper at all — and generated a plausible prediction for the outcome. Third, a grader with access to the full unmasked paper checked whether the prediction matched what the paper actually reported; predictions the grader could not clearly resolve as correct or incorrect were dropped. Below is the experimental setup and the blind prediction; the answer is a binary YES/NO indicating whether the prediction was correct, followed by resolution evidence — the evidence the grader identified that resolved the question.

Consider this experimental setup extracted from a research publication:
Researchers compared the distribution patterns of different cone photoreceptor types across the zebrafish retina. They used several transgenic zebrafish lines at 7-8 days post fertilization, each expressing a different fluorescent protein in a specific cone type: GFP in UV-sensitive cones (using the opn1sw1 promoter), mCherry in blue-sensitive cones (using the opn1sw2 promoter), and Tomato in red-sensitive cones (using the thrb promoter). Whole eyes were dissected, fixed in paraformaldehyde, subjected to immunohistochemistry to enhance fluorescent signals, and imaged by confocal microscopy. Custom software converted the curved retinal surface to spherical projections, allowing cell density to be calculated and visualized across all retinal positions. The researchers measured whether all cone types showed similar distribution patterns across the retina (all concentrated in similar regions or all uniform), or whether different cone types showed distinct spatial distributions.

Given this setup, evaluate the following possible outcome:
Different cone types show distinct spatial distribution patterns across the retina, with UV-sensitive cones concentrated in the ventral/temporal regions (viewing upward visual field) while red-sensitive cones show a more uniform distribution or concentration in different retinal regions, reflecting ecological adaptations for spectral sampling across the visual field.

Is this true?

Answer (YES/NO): YES